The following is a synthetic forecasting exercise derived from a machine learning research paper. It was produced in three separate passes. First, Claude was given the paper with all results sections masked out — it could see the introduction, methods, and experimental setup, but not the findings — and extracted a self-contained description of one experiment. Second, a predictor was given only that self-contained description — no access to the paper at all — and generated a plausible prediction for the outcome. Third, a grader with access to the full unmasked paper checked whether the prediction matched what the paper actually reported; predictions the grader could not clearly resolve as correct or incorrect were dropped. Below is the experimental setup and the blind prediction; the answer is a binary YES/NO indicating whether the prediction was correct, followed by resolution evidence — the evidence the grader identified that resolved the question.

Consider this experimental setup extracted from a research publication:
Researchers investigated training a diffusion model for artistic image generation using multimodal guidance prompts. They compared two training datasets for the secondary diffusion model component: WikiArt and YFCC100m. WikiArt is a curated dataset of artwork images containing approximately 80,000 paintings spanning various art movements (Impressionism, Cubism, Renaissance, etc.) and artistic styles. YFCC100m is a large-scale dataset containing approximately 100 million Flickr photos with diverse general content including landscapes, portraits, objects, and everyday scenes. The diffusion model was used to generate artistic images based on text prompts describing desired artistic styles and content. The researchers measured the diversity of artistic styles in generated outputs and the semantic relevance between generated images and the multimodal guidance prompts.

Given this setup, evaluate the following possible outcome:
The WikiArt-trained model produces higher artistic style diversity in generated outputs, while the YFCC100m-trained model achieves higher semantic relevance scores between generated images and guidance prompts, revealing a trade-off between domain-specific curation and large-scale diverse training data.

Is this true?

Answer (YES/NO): NO